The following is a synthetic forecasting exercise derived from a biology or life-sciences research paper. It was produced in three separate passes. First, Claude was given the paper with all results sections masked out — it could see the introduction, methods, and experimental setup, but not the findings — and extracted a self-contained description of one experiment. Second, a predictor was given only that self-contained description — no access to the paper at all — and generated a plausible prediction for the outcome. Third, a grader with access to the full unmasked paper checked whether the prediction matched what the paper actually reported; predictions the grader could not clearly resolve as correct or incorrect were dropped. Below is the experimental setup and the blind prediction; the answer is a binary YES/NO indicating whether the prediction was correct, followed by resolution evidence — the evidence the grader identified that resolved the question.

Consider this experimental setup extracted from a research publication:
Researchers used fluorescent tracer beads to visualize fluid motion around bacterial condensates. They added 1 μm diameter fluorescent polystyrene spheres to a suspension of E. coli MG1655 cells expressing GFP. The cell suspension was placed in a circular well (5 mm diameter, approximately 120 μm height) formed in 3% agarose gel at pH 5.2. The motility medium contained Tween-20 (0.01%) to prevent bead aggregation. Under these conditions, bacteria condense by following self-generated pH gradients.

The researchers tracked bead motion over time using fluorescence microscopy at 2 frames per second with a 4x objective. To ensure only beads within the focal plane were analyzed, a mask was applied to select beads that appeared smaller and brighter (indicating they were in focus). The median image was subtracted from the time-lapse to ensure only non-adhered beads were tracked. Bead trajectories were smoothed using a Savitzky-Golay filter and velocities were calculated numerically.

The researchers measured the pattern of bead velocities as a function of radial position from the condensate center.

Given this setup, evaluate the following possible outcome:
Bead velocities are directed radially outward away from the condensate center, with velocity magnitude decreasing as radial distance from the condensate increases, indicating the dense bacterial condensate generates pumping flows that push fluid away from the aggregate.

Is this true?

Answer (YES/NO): NO